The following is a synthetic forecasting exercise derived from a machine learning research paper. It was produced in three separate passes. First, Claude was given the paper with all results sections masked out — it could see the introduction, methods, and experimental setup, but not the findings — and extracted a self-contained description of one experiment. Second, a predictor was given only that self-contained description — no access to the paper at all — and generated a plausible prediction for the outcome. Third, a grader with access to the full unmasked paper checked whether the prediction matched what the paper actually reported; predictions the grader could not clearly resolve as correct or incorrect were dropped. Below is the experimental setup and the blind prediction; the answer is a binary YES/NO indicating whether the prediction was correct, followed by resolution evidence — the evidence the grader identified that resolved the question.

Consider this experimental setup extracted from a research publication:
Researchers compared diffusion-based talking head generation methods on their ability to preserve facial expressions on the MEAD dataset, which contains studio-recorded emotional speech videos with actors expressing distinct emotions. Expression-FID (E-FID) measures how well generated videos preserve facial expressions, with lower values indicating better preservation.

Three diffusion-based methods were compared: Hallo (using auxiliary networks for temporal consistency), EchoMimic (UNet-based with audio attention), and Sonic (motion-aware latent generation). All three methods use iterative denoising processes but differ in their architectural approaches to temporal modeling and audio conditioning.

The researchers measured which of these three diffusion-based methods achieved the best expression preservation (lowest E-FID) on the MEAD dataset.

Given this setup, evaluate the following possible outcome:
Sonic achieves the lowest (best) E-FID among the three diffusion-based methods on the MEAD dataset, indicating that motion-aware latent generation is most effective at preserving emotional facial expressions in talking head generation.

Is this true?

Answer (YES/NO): NO